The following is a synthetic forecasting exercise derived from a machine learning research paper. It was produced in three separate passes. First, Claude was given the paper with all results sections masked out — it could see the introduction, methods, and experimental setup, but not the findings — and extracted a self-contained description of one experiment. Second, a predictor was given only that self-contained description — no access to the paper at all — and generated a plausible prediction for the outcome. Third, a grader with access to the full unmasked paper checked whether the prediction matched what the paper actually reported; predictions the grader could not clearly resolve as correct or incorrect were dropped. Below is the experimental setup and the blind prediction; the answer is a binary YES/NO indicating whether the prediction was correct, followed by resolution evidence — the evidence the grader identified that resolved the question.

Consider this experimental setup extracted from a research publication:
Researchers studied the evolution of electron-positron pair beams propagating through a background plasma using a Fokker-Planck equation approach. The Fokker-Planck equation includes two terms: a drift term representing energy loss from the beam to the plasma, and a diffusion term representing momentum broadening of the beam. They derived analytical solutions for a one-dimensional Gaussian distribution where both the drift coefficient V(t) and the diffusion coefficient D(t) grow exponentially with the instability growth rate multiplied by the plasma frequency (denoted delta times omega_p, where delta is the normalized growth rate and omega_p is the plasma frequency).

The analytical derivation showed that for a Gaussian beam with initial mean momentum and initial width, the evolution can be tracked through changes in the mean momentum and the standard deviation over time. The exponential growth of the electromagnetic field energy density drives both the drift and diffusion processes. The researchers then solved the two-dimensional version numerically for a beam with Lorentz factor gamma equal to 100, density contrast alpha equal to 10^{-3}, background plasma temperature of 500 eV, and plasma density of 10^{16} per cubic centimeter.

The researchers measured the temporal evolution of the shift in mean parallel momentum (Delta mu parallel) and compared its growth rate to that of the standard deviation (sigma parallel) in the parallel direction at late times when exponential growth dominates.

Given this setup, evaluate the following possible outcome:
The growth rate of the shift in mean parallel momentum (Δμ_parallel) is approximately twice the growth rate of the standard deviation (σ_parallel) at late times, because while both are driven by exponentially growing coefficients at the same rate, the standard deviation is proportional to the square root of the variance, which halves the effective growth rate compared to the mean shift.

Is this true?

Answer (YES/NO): YES